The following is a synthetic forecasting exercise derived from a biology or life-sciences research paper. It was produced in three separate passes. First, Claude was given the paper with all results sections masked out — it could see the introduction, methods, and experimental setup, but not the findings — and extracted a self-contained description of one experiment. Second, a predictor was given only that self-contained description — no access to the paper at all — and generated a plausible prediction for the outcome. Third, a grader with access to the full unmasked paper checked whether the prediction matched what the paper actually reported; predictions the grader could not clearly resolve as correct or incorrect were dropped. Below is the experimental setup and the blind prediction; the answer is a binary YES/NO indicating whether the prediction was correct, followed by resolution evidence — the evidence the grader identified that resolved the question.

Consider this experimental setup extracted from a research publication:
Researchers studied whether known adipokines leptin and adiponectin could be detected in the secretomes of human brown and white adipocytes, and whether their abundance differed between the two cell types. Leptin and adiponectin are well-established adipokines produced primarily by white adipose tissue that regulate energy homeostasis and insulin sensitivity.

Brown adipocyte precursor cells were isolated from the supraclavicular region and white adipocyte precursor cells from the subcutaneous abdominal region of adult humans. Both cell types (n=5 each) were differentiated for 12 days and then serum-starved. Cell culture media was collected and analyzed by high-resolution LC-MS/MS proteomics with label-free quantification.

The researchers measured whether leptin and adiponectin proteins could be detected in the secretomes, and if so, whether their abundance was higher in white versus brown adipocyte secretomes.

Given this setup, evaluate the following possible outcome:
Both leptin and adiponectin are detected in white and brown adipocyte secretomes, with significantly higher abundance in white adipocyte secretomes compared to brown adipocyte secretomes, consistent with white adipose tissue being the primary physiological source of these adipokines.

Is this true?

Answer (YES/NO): NO